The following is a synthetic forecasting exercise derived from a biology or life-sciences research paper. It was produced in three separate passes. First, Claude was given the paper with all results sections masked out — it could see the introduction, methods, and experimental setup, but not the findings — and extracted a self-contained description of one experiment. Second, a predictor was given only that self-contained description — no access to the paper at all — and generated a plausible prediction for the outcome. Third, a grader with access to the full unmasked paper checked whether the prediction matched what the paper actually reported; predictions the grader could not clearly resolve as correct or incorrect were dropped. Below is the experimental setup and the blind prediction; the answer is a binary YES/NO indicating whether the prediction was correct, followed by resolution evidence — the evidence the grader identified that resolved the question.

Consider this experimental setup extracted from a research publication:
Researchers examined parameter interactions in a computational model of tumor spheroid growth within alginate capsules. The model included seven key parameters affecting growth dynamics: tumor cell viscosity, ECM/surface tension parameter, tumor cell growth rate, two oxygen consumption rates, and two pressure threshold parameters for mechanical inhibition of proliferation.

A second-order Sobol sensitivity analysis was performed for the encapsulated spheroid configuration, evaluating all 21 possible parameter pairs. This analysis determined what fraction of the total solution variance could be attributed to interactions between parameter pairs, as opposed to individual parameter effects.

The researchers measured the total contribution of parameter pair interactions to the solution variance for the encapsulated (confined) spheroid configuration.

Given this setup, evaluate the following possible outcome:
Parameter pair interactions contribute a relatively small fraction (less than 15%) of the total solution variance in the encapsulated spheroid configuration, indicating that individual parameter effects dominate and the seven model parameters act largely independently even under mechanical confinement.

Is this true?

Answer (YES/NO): YES